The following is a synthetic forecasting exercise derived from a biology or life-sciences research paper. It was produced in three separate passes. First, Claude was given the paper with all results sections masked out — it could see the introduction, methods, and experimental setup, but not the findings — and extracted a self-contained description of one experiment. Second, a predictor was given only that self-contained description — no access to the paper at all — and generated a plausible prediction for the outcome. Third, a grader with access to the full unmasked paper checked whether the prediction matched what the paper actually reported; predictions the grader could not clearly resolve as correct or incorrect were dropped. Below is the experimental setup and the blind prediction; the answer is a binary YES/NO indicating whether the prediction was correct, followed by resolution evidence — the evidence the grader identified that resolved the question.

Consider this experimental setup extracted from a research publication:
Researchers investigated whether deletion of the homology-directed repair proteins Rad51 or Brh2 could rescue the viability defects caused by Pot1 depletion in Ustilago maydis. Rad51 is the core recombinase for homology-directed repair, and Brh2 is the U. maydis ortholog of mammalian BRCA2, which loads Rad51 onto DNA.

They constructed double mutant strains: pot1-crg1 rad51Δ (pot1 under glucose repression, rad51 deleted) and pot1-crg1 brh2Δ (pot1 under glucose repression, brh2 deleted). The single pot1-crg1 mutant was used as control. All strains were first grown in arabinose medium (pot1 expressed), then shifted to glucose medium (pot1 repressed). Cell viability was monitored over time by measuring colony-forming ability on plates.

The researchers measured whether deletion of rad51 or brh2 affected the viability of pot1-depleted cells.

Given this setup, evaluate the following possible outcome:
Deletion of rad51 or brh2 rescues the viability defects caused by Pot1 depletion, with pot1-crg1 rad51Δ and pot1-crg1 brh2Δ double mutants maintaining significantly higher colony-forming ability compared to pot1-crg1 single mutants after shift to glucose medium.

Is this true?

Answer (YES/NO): YES